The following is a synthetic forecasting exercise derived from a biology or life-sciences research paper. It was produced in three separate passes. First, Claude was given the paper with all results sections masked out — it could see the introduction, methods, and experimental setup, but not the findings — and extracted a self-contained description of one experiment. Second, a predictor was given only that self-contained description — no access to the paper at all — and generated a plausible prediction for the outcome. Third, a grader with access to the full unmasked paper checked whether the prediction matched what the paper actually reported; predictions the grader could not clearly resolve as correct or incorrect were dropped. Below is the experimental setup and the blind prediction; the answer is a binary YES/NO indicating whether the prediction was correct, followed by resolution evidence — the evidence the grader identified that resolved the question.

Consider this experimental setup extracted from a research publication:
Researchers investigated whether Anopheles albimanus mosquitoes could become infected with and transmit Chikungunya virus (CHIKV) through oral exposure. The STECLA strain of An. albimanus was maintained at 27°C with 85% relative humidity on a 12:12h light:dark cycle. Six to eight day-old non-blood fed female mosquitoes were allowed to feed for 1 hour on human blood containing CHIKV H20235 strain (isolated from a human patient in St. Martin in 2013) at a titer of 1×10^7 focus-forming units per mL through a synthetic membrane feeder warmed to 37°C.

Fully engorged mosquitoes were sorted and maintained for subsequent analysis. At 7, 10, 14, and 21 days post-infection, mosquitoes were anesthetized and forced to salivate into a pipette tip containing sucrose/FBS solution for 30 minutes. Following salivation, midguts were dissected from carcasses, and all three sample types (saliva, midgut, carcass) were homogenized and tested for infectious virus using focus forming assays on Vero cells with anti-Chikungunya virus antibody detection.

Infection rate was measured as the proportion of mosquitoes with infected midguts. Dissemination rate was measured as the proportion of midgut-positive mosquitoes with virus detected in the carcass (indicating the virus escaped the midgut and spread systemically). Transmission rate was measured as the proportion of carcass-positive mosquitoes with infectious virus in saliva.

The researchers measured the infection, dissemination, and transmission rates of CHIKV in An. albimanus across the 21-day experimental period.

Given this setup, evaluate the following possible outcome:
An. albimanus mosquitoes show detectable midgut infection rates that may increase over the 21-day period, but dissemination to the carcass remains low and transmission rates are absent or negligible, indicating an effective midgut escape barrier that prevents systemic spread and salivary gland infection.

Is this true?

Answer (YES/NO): YES